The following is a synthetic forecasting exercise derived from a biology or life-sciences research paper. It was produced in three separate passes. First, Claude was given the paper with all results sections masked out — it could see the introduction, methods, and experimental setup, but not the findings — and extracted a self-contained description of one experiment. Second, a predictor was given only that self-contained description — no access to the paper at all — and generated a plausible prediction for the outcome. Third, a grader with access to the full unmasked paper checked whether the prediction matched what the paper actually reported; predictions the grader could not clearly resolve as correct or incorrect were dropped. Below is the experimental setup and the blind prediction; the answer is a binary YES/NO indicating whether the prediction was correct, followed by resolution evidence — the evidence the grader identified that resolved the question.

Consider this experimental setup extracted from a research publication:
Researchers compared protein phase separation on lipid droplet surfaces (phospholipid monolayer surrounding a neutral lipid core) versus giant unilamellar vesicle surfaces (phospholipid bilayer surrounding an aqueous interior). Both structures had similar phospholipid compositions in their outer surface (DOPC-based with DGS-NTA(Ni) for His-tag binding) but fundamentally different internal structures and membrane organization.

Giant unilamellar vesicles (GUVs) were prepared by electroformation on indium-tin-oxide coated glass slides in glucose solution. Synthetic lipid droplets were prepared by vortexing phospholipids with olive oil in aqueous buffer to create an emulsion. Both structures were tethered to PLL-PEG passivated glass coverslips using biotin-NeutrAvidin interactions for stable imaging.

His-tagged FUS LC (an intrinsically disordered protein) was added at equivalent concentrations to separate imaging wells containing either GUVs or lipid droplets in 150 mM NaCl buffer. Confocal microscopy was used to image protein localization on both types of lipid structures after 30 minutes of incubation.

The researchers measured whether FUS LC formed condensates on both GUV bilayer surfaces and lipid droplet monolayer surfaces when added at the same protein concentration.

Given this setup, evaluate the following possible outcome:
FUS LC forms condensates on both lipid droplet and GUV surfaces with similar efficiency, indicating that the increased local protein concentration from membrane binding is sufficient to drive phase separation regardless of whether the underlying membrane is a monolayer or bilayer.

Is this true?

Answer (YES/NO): YES